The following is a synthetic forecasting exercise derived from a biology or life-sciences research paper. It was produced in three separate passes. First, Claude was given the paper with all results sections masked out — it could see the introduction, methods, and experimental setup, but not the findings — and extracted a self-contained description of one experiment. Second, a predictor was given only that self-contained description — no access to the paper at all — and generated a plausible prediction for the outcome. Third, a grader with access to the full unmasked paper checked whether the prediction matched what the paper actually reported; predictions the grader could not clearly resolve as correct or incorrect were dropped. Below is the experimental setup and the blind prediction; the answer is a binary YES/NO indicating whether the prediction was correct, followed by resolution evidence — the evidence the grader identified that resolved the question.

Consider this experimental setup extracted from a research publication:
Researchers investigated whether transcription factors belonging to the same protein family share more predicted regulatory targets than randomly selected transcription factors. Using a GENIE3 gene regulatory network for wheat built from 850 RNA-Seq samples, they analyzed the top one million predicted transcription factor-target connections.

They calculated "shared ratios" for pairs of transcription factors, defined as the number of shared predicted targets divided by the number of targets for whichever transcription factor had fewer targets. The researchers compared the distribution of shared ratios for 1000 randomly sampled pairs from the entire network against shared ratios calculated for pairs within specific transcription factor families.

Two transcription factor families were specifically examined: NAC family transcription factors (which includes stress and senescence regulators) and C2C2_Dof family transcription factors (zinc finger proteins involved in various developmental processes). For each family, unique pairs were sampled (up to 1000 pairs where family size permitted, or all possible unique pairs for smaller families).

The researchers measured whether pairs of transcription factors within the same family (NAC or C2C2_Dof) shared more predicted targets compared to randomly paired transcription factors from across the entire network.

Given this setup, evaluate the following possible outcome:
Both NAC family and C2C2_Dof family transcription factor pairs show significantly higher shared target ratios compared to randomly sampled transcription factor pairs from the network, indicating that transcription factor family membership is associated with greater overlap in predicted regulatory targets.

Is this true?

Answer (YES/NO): NO